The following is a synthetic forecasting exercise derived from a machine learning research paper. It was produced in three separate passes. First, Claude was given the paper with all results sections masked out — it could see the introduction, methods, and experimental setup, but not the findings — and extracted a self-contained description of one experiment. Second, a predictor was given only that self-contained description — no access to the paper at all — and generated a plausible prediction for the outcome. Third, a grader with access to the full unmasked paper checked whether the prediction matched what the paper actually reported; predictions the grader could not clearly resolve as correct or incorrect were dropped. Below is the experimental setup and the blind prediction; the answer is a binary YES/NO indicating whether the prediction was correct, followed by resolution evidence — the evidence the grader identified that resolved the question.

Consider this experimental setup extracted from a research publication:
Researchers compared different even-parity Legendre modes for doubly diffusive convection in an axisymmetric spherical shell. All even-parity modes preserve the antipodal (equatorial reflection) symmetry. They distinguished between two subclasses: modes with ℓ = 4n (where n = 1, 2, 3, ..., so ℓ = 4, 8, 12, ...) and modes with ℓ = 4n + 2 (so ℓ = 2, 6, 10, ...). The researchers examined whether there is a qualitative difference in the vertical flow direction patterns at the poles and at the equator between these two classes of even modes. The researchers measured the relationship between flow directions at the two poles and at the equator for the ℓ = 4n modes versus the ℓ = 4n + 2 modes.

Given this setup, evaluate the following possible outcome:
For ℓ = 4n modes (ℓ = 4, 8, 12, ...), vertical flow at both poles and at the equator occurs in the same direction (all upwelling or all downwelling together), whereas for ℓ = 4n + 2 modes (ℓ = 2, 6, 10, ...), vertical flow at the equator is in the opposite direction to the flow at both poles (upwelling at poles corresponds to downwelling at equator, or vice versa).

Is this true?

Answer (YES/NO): YES